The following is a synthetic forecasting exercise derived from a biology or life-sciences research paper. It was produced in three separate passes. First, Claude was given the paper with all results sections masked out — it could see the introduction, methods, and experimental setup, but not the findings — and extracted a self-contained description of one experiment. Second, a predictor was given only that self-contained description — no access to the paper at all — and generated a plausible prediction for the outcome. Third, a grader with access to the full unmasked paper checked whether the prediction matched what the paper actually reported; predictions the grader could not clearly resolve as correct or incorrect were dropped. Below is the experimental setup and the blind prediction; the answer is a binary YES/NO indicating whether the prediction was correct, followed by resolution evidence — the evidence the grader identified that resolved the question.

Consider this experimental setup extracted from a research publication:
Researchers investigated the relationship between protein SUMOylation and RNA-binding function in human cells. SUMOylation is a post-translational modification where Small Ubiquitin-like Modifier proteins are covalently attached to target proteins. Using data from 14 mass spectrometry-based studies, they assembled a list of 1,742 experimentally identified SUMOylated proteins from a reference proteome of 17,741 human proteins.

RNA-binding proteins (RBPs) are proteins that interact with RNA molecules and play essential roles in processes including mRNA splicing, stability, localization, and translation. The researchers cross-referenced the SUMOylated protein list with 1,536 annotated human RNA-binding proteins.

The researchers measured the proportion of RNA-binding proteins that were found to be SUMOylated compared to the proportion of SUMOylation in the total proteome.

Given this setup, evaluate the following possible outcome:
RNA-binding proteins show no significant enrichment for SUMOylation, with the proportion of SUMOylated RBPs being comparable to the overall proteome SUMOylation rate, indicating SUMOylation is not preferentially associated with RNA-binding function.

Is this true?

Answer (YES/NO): NO